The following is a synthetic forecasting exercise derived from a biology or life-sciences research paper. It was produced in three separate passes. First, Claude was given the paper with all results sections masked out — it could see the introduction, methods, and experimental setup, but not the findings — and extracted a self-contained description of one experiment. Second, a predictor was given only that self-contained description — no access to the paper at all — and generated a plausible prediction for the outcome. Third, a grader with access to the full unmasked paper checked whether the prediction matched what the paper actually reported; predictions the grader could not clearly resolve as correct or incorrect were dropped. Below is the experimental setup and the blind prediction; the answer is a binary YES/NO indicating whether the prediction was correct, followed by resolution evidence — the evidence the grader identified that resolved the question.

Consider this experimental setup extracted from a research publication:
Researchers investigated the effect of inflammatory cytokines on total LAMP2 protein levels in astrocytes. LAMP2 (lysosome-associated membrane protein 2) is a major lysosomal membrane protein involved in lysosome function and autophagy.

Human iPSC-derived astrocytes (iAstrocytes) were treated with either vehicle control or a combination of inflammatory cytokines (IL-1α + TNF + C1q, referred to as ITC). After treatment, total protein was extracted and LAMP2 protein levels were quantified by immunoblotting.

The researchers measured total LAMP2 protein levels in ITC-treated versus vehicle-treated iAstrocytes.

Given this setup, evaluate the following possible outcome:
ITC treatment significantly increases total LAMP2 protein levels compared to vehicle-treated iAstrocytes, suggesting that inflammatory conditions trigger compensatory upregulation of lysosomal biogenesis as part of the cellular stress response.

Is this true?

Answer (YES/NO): NO